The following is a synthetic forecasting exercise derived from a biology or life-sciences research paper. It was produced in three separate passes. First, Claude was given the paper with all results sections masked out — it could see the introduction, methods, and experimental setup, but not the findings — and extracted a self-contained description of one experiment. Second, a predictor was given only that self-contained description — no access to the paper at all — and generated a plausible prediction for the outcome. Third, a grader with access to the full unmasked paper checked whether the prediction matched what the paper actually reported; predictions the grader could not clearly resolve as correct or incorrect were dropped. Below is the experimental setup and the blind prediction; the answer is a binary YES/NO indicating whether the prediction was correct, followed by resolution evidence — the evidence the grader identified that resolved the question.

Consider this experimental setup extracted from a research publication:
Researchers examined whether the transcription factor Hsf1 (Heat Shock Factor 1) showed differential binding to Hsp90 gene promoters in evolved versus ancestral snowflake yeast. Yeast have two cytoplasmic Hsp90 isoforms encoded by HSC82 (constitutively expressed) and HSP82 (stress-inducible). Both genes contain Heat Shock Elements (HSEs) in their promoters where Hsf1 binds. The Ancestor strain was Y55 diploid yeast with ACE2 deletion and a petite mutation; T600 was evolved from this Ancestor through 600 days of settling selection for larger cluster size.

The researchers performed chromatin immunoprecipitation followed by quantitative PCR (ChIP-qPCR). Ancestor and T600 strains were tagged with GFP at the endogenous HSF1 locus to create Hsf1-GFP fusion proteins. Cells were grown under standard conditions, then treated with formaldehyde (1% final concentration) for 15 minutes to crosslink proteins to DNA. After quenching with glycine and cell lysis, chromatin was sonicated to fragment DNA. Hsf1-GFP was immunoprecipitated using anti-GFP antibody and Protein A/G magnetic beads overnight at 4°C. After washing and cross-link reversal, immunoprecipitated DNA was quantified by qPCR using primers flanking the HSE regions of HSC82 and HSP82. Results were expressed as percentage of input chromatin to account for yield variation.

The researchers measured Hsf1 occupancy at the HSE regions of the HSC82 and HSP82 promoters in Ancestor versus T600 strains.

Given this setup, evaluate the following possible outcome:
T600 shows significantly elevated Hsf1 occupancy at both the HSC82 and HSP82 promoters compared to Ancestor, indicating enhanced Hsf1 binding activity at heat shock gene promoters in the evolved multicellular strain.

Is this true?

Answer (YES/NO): NO